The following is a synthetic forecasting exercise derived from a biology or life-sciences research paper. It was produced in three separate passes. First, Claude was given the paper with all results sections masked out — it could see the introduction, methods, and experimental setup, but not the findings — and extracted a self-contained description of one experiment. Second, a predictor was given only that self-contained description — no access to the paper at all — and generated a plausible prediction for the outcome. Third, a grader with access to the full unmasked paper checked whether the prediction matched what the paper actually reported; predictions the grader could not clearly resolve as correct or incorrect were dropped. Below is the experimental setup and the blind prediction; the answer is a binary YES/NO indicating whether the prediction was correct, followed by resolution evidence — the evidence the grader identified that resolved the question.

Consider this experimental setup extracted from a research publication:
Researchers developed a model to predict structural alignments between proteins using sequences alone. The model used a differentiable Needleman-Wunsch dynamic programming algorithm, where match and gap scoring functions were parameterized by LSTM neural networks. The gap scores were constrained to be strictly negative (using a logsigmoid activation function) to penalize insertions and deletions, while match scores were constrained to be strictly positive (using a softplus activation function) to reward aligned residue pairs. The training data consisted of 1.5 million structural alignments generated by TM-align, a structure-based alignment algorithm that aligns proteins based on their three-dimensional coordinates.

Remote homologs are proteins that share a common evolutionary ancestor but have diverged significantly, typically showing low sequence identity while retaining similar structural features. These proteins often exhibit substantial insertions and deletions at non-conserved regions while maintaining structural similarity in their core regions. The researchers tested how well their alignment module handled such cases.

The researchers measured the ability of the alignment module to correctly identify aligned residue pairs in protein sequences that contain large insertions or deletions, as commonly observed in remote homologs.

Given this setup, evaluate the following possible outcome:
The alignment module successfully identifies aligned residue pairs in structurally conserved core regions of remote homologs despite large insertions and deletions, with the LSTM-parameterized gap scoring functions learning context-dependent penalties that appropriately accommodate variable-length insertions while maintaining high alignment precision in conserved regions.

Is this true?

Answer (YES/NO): NO